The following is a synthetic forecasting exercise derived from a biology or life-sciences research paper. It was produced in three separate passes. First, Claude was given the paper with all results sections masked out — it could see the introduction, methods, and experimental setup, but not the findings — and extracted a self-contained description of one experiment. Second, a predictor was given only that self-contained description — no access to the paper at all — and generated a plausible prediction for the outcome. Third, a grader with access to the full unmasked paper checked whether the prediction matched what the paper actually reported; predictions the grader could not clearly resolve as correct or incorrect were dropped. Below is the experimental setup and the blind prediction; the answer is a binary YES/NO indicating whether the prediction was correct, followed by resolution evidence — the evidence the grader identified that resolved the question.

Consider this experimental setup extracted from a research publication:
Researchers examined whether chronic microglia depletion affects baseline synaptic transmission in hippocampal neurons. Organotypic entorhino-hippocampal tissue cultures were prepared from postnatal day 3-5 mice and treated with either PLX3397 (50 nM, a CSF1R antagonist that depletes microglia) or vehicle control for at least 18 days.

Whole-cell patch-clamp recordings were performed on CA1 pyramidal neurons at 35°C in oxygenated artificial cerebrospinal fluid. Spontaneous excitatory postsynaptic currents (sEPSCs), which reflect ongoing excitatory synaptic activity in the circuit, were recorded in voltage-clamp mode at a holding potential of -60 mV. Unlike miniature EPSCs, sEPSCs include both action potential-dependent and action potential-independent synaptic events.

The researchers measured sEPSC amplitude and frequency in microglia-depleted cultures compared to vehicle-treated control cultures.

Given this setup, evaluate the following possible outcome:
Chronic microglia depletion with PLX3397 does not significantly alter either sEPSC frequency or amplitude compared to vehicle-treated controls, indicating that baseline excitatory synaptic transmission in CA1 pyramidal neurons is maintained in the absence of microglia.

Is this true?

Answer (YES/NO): YES